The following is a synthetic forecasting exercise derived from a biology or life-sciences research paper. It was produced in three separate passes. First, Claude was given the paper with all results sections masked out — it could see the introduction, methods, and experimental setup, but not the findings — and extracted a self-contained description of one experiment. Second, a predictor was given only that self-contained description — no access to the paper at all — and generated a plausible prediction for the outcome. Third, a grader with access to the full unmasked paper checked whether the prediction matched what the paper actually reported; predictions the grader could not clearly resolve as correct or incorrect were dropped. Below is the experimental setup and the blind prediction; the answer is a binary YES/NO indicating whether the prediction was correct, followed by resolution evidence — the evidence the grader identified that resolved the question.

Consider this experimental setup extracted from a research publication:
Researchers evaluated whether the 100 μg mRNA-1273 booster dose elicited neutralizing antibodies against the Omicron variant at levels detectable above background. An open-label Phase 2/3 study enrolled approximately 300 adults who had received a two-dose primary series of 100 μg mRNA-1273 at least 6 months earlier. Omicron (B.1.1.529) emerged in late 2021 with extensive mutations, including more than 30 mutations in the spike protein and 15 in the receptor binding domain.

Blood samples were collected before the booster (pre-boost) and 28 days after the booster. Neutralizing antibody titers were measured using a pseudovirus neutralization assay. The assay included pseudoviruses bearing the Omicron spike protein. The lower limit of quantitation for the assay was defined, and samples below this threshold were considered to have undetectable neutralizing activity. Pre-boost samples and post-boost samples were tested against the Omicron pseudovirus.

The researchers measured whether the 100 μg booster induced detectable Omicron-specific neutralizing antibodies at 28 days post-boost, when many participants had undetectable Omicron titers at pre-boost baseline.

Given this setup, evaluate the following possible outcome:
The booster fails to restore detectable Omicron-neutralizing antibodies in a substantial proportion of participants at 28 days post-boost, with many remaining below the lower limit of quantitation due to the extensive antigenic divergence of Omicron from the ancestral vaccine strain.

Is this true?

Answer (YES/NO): NO